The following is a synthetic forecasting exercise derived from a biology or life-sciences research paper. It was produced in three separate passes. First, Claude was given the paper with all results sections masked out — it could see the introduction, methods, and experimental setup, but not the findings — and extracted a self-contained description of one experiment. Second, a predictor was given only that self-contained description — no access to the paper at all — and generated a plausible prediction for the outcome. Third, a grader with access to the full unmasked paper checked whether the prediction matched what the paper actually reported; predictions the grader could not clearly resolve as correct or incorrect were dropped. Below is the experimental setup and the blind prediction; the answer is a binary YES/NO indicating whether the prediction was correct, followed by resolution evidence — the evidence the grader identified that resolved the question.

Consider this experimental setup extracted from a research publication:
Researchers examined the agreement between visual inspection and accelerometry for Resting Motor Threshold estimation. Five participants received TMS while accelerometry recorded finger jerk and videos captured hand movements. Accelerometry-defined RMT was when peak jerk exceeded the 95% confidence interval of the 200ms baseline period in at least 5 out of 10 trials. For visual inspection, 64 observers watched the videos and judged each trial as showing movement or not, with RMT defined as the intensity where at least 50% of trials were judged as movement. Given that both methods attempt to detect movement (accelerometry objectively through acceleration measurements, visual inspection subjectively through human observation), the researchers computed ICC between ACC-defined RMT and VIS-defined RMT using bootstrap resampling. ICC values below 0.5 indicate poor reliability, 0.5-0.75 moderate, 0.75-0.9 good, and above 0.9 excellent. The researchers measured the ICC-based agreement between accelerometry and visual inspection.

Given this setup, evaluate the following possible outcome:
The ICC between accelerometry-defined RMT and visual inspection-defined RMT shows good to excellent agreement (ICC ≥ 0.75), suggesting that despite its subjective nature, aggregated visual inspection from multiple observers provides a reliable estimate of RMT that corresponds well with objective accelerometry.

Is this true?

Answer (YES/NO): YES